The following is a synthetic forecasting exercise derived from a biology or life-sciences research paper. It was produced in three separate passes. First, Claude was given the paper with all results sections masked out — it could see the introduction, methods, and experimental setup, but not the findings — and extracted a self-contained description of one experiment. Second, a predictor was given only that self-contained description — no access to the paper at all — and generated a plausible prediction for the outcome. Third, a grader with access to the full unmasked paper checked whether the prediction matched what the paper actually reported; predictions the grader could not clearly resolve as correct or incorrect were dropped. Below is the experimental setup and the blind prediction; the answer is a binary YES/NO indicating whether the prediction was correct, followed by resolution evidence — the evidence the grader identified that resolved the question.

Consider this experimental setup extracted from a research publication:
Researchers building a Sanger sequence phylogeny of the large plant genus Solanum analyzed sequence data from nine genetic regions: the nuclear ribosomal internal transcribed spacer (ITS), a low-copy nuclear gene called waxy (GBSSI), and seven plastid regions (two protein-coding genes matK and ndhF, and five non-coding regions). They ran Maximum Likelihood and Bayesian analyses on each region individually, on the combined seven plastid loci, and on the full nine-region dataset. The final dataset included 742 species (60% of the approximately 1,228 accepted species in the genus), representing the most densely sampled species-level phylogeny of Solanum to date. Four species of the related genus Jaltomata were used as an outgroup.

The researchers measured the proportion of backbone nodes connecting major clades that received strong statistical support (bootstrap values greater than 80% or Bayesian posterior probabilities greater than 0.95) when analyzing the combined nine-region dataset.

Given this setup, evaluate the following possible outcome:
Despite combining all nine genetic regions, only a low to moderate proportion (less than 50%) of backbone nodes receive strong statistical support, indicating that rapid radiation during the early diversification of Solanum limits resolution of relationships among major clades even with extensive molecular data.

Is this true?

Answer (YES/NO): YES